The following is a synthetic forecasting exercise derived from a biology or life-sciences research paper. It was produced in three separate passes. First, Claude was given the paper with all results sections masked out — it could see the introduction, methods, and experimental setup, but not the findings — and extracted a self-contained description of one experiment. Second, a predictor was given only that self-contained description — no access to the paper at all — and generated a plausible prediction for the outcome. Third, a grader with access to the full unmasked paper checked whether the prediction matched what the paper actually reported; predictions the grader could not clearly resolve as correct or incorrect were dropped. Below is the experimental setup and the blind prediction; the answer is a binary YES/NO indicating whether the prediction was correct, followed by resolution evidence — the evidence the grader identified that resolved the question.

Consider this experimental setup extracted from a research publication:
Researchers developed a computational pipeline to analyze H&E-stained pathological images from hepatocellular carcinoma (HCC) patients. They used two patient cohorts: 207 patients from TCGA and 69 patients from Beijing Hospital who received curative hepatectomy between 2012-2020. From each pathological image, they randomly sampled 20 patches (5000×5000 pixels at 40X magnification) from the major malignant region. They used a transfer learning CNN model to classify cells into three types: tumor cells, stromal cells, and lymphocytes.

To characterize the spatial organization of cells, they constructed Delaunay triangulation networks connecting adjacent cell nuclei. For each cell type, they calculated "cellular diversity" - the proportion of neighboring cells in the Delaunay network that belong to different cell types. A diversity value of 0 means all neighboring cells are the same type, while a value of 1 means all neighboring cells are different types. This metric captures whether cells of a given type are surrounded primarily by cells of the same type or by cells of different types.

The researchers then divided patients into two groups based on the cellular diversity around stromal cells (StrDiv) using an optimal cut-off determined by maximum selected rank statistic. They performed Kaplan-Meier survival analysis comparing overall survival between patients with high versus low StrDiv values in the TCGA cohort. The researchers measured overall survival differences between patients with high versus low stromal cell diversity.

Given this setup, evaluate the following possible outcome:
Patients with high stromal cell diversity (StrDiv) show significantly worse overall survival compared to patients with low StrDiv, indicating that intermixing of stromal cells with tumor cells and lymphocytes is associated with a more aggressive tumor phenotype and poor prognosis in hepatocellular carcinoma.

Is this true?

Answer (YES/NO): NO